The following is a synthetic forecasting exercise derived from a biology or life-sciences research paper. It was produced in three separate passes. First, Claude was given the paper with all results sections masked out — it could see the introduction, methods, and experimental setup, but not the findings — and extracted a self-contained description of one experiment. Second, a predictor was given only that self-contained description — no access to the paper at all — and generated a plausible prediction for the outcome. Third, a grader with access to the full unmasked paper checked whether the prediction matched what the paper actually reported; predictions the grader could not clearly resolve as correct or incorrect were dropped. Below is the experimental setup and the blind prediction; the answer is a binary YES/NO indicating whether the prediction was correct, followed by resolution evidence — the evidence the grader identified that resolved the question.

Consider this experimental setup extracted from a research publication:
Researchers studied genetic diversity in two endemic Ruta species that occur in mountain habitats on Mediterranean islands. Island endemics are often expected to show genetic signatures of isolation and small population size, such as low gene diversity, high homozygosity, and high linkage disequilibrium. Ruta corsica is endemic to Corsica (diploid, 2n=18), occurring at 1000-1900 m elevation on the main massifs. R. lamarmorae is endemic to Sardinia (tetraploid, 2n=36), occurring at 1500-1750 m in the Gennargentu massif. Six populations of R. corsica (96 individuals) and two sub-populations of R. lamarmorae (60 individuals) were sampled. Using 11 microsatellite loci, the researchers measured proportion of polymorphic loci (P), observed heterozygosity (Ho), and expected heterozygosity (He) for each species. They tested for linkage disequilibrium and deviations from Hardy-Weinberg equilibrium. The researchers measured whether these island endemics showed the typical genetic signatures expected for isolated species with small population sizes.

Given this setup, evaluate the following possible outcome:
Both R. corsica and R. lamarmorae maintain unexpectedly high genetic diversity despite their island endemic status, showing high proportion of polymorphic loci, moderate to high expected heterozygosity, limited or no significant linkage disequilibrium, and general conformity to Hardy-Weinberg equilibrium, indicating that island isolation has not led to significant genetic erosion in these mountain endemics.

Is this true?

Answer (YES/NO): YES